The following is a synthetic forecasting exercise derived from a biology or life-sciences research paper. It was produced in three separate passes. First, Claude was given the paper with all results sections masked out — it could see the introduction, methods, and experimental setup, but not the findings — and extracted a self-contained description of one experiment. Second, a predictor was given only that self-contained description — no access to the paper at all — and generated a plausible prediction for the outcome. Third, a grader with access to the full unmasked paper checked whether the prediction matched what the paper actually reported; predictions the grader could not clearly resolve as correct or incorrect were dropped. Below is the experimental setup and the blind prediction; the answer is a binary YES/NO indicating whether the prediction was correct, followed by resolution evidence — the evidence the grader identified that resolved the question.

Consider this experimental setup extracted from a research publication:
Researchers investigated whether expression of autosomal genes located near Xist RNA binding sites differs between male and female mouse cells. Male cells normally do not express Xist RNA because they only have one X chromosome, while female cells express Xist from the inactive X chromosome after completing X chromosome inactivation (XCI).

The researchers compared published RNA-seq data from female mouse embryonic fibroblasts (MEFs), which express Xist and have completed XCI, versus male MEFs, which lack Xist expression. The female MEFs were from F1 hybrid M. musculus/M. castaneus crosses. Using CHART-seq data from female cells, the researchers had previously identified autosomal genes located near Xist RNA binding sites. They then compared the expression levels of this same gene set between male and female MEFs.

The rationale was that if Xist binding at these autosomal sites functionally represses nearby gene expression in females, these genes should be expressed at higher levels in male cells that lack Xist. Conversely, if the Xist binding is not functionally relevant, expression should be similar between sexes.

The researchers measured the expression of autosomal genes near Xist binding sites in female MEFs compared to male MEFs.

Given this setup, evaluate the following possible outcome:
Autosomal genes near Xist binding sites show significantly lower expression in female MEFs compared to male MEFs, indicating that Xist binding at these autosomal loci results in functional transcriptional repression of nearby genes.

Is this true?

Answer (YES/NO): NO